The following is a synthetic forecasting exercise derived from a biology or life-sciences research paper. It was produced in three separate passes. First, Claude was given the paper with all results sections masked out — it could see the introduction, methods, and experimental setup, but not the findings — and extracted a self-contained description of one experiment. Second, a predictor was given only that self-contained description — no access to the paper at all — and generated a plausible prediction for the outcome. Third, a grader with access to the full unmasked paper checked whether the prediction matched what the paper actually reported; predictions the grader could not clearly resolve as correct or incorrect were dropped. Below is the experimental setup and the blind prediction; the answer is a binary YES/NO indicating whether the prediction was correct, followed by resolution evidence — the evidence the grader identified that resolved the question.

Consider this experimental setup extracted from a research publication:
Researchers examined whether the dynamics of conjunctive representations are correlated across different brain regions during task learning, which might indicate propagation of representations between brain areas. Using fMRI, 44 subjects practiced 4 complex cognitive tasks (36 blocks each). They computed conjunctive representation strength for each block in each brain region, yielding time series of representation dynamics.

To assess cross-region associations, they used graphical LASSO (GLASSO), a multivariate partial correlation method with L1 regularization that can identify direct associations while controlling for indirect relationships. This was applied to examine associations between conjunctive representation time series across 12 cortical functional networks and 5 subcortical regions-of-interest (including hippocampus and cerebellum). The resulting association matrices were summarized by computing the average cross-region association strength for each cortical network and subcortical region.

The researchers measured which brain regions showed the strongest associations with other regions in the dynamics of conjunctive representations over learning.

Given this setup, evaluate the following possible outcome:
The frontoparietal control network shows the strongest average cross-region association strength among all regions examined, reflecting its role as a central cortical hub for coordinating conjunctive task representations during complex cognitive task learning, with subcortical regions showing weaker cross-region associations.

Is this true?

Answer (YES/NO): NO